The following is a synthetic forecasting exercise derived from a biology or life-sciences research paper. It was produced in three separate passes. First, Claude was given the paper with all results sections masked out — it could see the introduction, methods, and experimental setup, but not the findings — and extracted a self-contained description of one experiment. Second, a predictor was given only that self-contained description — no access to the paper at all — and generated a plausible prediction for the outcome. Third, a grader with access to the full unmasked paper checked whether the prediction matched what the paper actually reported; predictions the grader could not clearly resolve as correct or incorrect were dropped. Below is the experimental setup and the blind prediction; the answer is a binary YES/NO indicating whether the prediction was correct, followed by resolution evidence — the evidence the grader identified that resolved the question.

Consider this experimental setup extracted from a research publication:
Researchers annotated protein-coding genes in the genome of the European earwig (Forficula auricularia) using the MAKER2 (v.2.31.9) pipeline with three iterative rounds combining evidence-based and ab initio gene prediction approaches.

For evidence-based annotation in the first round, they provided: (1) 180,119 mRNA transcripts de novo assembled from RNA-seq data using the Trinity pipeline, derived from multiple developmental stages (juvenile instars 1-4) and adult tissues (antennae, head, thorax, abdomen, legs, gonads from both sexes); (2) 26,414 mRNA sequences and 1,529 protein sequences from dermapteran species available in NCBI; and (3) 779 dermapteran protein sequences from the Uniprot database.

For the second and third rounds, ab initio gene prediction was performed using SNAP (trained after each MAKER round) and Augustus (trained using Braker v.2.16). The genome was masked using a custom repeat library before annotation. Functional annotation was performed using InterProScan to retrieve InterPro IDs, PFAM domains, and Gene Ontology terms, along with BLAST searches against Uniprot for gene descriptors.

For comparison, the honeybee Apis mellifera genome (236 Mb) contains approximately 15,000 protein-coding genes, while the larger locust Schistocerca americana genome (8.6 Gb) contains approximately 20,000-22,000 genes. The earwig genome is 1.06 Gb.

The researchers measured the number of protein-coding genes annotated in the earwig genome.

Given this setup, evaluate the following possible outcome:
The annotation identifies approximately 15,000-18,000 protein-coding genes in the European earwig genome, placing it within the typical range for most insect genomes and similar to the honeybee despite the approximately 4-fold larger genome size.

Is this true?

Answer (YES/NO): NO